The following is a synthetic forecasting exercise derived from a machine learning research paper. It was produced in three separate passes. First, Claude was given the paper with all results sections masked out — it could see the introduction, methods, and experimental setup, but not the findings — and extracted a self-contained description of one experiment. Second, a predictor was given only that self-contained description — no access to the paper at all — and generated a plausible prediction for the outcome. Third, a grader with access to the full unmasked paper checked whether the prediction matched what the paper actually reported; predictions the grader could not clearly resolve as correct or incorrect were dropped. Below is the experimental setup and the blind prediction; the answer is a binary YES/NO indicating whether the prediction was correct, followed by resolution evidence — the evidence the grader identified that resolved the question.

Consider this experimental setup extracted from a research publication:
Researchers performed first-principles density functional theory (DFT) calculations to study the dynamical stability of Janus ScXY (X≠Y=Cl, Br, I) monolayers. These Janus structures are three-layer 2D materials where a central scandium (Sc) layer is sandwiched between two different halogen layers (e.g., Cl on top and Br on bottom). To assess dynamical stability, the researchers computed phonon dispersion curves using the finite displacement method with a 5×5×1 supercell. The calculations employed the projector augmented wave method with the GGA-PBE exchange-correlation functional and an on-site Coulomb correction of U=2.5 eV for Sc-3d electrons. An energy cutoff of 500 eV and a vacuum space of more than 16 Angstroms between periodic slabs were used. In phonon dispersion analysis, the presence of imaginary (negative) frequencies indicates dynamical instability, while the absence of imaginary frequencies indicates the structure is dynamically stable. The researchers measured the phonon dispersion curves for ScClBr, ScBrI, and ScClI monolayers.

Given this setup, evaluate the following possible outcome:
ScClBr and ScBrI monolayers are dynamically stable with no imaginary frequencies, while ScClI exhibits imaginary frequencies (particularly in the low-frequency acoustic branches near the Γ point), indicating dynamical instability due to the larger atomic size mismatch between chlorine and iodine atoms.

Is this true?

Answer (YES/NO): NO